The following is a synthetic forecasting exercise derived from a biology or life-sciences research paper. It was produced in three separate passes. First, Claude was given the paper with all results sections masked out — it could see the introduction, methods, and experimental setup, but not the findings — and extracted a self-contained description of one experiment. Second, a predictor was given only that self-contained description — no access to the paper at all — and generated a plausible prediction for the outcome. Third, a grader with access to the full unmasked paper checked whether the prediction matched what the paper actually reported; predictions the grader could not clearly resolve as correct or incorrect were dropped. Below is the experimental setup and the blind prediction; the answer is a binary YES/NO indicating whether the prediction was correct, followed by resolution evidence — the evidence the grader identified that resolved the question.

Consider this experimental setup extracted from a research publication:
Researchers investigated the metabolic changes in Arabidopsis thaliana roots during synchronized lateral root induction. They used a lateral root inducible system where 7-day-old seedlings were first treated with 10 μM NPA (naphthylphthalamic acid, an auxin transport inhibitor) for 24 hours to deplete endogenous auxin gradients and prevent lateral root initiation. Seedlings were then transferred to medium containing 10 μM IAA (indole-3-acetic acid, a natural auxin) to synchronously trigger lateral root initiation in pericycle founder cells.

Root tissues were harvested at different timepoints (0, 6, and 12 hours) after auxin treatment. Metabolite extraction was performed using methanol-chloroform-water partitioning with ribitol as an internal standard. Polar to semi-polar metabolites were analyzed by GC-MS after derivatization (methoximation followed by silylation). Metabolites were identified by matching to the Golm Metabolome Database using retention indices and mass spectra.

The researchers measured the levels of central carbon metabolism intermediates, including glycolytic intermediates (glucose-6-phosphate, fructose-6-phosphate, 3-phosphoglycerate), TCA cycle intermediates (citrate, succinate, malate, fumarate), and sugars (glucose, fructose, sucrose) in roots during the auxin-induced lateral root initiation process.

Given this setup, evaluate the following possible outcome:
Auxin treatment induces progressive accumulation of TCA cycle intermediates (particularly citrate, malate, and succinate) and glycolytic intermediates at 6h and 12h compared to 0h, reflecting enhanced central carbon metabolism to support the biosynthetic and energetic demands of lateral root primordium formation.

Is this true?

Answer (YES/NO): NO